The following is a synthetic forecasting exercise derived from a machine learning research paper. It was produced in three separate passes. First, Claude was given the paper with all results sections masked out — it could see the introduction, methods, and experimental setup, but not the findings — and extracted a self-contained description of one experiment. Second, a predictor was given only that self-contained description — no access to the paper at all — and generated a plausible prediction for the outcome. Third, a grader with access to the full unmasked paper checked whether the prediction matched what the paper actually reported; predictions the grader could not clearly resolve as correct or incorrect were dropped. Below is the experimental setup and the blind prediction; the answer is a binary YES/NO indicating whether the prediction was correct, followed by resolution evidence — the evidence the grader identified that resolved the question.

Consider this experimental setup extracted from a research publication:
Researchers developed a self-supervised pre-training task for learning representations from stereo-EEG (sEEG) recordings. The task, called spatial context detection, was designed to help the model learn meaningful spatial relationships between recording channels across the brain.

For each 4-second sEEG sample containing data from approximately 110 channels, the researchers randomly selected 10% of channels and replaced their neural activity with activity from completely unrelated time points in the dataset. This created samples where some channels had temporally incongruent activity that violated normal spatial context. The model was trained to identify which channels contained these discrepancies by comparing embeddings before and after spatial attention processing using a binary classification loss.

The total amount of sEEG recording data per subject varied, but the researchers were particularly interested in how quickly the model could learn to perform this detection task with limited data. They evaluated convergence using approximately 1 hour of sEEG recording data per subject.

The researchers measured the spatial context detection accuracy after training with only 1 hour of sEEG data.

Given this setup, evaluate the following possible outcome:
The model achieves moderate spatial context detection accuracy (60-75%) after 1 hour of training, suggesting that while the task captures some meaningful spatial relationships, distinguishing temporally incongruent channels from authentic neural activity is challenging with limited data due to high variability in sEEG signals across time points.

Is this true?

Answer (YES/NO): NO